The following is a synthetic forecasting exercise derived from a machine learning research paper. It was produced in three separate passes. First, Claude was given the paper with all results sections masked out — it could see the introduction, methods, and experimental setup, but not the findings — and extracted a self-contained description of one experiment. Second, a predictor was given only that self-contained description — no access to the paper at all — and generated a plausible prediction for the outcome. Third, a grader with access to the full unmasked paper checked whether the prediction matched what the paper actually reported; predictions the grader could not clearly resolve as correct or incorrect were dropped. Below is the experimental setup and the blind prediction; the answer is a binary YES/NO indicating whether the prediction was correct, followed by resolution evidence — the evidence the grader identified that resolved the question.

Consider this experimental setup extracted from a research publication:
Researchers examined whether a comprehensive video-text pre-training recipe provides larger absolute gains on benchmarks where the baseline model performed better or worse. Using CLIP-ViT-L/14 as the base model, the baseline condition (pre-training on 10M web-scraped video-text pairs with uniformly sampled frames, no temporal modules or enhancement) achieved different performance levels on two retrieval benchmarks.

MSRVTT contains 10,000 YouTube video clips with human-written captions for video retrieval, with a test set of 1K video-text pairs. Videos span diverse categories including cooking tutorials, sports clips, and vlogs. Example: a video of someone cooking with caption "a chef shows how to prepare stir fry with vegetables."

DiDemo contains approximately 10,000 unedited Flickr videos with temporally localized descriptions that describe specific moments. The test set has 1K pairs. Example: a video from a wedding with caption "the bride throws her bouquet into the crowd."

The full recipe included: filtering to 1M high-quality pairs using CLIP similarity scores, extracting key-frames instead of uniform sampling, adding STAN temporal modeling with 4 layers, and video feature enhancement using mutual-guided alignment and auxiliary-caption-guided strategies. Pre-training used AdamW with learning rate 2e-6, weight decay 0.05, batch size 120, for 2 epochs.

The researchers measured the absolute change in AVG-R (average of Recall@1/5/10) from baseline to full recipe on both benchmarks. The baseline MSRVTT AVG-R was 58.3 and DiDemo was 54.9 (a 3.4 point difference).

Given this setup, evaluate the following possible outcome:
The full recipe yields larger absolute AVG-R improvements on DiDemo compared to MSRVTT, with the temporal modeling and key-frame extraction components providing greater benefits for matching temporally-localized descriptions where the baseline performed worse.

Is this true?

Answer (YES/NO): NO